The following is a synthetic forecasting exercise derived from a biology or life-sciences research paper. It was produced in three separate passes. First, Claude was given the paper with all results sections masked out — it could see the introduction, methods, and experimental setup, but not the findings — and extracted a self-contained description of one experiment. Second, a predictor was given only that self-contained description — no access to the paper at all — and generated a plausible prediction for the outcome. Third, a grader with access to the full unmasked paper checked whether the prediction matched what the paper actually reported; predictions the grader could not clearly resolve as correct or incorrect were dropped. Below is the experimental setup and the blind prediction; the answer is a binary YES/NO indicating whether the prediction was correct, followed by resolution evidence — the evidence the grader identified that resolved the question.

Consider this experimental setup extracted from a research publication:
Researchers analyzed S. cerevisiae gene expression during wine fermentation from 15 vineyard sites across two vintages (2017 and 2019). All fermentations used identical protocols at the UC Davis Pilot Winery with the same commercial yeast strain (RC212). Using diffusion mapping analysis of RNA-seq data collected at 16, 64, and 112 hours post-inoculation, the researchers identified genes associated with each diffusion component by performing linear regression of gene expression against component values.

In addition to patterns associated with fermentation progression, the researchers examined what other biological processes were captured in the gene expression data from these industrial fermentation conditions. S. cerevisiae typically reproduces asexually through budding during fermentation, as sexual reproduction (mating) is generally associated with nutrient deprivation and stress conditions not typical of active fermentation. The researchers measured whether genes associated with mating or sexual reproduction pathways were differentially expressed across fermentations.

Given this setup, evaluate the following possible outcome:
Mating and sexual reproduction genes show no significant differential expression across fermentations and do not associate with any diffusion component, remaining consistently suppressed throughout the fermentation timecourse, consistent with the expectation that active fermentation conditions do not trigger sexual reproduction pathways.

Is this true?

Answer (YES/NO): NO